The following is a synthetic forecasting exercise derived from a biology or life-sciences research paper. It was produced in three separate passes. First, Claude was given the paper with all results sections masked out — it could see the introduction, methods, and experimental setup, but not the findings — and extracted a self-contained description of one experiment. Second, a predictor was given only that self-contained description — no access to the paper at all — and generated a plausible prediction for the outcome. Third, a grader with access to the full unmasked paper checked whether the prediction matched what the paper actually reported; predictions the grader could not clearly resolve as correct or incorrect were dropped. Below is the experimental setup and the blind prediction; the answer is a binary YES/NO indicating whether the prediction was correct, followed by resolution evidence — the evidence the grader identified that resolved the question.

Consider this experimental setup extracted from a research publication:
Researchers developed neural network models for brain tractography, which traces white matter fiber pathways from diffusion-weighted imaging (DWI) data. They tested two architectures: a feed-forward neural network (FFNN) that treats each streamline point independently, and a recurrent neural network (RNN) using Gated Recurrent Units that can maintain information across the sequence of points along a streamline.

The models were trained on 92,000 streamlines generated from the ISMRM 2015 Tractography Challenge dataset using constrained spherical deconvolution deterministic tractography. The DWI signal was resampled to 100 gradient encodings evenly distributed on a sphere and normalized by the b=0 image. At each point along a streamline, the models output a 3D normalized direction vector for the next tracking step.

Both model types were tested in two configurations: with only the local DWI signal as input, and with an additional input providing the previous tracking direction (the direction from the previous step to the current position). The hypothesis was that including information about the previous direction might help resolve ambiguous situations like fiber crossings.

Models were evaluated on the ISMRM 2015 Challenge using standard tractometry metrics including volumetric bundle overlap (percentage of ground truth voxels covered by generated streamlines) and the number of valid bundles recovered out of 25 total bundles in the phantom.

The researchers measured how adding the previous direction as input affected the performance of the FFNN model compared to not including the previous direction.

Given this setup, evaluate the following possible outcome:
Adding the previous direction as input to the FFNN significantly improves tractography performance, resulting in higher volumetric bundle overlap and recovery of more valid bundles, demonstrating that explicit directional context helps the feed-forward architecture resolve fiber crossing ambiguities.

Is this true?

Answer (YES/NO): NO